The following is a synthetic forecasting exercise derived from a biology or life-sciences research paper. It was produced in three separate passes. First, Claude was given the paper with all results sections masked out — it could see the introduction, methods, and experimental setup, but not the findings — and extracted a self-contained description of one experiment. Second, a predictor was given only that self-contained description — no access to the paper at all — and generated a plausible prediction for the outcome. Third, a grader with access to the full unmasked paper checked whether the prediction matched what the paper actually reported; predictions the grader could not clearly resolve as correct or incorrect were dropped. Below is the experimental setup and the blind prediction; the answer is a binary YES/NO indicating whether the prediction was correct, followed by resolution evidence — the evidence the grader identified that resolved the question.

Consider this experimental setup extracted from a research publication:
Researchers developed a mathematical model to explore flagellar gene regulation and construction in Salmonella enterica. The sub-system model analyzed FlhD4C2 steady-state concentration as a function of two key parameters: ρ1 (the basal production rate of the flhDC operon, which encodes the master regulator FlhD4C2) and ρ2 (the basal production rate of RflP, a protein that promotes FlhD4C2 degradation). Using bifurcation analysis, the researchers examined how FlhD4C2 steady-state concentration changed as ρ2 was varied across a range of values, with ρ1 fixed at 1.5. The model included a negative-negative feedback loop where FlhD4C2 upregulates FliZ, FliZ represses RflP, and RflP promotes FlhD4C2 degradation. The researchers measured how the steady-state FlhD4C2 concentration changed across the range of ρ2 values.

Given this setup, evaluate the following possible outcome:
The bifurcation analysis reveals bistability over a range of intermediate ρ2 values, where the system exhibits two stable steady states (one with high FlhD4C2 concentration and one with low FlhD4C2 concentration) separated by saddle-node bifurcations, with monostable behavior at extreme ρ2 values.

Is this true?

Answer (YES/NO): YES